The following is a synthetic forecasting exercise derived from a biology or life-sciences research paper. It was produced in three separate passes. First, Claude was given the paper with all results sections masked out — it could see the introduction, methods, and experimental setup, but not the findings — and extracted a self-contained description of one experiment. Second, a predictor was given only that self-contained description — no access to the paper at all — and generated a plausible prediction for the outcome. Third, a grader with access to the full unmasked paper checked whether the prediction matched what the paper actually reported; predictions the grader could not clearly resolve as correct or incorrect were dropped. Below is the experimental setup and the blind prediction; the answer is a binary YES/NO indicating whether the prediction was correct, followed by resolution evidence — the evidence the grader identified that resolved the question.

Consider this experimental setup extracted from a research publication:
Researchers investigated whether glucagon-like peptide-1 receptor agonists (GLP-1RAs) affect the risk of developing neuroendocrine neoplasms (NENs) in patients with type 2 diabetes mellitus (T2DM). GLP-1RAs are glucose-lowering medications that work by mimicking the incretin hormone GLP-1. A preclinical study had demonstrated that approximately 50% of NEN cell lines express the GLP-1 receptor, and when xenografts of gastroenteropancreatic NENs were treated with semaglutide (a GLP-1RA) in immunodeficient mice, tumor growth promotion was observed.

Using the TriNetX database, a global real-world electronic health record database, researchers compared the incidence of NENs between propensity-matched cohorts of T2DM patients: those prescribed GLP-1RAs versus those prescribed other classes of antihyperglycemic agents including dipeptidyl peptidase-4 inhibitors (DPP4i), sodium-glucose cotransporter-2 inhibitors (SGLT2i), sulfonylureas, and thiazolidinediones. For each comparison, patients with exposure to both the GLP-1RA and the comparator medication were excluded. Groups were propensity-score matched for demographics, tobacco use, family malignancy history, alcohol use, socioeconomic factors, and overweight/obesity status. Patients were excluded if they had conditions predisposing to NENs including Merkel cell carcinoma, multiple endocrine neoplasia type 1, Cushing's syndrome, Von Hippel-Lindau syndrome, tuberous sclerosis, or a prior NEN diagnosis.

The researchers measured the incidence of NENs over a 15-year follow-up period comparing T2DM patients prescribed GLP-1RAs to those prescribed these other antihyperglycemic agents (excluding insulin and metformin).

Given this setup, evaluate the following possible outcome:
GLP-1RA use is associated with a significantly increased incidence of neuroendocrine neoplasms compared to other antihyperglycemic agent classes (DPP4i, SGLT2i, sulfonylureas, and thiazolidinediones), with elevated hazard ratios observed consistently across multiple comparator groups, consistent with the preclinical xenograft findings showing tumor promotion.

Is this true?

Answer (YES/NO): NO